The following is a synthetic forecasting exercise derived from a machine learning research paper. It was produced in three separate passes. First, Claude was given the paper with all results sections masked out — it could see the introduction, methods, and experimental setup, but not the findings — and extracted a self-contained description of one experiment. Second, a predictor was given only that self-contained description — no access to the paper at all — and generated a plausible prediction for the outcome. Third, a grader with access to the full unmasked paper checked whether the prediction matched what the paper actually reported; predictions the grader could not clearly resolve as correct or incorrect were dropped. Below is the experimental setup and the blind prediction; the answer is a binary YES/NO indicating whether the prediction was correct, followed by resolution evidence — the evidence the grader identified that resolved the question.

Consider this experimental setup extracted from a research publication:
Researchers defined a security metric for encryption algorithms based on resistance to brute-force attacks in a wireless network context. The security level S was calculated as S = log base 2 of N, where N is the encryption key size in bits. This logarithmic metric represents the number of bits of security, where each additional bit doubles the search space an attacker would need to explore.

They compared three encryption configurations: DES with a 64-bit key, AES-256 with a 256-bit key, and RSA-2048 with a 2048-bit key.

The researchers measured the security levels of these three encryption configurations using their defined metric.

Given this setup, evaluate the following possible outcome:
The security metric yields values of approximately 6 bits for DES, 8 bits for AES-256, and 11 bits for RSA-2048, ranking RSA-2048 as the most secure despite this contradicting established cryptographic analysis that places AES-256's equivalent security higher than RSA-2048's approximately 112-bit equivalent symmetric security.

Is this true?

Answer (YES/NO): YES